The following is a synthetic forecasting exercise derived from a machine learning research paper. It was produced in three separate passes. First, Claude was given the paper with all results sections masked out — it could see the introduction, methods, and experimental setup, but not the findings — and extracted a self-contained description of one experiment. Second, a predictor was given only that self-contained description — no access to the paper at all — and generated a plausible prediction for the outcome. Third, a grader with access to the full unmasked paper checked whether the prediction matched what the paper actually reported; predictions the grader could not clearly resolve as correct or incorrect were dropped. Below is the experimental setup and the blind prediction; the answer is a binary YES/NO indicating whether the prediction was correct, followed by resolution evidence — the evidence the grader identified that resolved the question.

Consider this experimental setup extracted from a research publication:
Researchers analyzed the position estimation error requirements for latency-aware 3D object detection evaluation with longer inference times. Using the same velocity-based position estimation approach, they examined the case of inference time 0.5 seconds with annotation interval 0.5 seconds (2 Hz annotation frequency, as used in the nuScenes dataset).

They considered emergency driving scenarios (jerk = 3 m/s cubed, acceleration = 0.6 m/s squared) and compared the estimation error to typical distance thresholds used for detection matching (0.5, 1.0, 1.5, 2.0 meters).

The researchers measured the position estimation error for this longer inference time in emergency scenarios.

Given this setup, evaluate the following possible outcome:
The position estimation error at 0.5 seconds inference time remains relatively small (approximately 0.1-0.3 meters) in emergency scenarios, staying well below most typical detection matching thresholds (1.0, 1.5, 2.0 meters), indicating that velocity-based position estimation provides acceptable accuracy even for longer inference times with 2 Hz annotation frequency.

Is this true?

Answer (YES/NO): NO